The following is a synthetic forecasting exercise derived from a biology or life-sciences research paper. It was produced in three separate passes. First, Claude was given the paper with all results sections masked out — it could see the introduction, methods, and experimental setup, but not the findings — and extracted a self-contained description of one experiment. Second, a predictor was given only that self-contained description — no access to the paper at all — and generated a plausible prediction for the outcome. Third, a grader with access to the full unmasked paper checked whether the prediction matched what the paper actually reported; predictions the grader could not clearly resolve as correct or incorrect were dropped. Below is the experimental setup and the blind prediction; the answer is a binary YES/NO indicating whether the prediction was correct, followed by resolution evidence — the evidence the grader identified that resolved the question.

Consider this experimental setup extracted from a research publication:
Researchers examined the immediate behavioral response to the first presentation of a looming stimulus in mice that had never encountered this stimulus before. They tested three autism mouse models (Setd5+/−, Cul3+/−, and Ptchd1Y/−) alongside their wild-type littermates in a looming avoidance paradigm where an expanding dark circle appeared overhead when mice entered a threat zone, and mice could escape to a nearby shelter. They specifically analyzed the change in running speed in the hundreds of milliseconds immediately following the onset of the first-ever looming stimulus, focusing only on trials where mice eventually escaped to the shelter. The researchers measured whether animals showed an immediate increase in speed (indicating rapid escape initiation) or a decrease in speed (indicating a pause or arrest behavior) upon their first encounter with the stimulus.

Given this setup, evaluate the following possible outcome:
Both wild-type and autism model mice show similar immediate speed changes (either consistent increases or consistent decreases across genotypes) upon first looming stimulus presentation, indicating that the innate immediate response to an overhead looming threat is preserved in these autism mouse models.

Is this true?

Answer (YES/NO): NO